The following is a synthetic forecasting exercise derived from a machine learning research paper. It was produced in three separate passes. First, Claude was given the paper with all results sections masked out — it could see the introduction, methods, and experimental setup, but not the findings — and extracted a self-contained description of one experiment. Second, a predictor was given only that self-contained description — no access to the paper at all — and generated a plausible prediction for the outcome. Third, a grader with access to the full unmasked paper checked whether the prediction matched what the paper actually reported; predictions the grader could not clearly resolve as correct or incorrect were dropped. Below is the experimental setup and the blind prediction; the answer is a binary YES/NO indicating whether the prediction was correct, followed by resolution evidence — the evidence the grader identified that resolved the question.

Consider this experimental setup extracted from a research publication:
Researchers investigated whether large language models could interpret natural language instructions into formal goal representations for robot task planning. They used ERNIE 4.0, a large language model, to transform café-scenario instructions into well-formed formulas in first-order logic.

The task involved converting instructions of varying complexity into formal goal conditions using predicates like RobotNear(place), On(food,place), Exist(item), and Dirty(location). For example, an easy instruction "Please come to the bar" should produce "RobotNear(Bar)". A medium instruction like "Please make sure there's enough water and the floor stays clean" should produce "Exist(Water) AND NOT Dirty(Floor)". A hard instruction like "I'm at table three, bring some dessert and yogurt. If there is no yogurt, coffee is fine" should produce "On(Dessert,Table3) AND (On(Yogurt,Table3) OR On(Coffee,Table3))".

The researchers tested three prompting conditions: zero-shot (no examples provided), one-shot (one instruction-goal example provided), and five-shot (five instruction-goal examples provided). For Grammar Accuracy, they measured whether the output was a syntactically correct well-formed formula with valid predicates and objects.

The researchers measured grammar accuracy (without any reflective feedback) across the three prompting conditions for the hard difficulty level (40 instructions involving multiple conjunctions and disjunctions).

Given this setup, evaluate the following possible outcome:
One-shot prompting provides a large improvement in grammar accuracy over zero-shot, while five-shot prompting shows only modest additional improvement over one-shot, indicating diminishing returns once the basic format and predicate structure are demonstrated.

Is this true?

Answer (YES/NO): YES